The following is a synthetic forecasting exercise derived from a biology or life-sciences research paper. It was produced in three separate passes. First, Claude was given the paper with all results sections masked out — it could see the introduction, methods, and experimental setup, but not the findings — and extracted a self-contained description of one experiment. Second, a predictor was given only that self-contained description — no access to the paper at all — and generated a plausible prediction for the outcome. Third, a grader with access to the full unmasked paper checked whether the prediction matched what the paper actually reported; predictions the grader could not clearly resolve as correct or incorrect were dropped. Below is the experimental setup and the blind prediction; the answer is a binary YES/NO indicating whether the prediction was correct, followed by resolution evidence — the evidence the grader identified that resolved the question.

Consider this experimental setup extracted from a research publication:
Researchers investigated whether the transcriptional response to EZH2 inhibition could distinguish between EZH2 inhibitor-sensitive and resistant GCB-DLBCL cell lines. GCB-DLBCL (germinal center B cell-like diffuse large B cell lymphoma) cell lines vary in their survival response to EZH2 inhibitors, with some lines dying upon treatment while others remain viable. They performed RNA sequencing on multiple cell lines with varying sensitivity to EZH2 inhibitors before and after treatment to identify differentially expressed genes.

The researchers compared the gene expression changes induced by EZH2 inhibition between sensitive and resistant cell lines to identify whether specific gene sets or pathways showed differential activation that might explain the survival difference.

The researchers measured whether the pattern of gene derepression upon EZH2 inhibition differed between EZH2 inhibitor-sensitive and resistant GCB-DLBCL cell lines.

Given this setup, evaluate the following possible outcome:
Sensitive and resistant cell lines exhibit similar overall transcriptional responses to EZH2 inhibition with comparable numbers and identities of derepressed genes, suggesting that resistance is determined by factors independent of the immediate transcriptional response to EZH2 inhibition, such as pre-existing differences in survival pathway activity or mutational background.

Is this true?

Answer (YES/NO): YES